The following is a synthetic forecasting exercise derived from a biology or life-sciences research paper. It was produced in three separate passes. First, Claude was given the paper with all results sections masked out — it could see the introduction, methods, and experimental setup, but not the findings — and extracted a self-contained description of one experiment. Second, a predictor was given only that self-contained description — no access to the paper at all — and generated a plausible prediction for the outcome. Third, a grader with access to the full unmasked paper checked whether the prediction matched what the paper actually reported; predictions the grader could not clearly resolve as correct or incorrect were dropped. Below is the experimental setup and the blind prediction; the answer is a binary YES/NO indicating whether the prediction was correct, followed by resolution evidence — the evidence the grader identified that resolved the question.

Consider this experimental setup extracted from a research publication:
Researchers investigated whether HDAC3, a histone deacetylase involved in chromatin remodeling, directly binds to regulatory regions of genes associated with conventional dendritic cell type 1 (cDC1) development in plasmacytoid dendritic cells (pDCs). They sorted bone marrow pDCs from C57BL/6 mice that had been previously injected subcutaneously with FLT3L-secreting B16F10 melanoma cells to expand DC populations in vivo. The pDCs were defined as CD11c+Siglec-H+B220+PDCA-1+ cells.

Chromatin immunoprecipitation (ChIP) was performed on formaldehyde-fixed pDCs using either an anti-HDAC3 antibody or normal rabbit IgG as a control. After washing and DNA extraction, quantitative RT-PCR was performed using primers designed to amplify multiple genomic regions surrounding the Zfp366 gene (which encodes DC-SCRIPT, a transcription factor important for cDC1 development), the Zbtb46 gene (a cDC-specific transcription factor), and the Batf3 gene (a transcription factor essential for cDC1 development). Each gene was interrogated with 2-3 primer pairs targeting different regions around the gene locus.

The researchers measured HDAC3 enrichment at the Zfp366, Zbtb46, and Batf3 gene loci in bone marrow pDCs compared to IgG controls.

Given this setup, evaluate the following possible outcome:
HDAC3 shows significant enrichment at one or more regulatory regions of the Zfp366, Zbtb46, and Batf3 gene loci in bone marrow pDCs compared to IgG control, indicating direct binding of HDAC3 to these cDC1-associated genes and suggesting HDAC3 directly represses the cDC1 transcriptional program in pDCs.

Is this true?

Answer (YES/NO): YES